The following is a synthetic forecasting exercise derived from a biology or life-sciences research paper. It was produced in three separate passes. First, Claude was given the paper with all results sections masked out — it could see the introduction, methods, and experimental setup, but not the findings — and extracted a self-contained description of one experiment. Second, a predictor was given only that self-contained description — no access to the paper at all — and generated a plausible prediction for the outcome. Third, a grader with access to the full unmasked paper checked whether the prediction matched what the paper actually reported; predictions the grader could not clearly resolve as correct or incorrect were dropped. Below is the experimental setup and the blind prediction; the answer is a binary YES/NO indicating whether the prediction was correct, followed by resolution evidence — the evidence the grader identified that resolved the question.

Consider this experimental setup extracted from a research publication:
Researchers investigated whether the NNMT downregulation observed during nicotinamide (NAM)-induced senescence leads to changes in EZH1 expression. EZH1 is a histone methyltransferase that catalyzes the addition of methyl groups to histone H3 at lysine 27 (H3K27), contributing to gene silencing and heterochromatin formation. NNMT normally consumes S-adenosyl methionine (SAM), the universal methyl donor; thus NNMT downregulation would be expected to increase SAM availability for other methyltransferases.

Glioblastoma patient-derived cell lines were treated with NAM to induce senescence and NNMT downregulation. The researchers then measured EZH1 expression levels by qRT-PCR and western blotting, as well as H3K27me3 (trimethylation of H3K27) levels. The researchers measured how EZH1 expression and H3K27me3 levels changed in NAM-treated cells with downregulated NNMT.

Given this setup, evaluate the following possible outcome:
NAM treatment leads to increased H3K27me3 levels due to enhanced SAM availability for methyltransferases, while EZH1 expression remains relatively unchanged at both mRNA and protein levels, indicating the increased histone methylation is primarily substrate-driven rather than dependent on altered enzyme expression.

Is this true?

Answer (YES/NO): NO